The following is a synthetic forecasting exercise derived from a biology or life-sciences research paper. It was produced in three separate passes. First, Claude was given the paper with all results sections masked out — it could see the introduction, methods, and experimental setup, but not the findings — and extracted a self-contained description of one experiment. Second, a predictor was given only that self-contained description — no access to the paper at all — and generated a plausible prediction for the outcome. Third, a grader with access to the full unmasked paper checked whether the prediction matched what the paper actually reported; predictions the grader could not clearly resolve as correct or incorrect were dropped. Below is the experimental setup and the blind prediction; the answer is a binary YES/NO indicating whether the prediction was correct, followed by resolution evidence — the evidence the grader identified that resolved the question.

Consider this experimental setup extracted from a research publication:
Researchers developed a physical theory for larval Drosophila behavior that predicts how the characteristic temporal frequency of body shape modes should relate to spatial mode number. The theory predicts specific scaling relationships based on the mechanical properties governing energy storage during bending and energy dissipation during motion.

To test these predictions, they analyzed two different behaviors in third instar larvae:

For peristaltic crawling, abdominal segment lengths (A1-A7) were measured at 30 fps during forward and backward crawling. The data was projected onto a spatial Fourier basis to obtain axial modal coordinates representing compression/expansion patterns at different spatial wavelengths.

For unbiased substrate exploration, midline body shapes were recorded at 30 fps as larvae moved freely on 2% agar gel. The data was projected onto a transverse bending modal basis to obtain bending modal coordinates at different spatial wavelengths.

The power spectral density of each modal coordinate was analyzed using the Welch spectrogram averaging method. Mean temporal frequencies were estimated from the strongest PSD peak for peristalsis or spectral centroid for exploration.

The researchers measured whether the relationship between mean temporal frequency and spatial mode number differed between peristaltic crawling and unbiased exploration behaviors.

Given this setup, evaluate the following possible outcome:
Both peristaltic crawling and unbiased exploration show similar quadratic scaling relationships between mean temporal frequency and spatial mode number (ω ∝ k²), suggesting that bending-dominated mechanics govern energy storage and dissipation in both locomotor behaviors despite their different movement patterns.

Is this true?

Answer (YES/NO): NO